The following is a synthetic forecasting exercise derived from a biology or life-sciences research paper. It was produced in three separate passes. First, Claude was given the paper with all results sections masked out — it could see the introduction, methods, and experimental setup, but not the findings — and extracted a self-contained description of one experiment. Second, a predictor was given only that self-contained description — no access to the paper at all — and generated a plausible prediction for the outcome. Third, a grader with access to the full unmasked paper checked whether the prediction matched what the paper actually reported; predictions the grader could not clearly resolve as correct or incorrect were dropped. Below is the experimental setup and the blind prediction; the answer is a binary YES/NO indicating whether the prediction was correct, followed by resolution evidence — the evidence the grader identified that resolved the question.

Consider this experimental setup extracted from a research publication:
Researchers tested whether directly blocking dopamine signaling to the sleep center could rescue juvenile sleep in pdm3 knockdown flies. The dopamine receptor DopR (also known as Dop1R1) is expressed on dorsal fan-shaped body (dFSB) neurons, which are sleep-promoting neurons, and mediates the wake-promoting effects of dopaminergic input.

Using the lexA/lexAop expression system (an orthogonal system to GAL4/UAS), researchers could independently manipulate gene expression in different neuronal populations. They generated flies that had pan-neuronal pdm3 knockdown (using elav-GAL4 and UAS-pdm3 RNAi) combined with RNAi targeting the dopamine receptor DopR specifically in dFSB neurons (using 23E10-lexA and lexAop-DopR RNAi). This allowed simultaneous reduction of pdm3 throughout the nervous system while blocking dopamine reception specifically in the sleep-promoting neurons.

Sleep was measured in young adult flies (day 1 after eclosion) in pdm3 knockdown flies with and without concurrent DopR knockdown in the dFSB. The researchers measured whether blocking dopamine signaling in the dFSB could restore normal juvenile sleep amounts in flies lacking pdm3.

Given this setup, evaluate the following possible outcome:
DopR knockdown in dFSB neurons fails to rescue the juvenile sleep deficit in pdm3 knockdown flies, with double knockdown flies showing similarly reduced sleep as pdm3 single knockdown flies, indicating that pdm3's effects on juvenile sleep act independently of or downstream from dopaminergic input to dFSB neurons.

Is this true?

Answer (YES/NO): NO